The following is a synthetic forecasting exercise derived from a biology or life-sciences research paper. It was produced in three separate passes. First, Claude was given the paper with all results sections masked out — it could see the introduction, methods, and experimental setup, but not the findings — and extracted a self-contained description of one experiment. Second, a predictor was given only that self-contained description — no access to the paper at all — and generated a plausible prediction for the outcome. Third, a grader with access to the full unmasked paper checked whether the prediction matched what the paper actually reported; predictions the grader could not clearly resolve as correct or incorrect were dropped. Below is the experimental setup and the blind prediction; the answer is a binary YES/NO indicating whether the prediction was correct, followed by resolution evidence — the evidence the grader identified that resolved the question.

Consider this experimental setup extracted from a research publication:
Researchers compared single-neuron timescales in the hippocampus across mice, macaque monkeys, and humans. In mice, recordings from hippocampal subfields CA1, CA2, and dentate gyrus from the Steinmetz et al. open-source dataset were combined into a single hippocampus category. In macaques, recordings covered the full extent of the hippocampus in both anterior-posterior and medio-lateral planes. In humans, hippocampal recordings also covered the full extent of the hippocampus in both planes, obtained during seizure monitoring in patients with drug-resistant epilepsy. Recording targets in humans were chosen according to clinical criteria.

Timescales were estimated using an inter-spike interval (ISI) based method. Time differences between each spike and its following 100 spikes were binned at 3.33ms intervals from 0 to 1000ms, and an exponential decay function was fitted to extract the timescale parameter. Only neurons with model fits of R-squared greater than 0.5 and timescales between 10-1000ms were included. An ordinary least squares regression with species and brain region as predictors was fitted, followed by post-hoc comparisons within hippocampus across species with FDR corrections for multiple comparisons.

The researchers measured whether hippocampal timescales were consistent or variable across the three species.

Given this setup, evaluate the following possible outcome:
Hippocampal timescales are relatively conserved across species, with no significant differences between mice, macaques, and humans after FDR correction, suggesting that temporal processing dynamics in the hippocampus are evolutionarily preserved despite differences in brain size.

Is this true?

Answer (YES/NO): YES